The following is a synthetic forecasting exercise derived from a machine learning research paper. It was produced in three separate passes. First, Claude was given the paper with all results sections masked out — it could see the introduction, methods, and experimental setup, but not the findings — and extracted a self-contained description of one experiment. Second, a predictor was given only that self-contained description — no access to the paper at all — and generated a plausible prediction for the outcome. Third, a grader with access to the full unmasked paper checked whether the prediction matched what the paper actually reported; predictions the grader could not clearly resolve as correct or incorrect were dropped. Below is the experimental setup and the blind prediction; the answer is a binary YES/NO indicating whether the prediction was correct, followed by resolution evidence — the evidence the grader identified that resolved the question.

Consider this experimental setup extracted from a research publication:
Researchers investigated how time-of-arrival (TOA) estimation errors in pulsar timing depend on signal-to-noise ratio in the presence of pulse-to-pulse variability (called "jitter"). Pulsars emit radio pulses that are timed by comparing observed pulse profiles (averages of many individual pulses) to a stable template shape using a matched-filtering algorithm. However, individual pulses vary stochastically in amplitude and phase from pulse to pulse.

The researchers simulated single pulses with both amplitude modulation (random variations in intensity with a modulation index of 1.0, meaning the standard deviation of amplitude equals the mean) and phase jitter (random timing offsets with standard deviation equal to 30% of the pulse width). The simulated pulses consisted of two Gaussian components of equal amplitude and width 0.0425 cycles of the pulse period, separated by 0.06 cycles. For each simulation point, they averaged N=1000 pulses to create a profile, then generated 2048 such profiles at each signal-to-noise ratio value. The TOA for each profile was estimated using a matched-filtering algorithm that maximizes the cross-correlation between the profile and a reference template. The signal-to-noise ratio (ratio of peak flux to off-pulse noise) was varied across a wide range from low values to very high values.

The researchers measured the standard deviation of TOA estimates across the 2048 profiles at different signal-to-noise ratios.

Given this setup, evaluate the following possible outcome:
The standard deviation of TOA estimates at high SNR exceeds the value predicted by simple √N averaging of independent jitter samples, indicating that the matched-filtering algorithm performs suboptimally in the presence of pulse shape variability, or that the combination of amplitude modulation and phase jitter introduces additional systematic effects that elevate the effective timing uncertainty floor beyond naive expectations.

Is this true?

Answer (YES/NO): NO